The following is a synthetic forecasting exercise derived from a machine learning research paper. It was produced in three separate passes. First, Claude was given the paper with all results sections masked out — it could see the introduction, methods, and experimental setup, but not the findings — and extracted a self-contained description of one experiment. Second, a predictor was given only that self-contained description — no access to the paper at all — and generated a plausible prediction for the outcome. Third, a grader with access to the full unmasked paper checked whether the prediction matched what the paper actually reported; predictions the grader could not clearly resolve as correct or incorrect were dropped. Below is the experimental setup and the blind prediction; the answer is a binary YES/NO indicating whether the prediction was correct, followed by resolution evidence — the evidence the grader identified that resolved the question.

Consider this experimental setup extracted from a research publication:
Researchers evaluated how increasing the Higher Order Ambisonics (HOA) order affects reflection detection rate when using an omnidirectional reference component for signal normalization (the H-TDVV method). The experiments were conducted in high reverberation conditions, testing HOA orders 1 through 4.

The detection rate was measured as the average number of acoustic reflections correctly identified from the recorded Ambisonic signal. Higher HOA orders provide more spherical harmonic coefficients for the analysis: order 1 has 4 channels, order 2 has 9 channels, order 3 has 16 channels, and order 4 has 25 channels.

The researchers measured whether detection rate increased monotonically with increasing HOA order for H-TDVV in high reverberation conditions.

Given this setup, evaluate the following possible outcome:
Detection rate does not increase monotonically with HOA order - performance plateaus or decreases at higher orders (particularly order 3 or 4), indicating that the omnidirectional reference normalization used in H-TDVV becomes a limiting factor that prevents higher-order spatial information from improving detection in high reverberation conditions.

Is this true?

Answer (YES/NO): YES